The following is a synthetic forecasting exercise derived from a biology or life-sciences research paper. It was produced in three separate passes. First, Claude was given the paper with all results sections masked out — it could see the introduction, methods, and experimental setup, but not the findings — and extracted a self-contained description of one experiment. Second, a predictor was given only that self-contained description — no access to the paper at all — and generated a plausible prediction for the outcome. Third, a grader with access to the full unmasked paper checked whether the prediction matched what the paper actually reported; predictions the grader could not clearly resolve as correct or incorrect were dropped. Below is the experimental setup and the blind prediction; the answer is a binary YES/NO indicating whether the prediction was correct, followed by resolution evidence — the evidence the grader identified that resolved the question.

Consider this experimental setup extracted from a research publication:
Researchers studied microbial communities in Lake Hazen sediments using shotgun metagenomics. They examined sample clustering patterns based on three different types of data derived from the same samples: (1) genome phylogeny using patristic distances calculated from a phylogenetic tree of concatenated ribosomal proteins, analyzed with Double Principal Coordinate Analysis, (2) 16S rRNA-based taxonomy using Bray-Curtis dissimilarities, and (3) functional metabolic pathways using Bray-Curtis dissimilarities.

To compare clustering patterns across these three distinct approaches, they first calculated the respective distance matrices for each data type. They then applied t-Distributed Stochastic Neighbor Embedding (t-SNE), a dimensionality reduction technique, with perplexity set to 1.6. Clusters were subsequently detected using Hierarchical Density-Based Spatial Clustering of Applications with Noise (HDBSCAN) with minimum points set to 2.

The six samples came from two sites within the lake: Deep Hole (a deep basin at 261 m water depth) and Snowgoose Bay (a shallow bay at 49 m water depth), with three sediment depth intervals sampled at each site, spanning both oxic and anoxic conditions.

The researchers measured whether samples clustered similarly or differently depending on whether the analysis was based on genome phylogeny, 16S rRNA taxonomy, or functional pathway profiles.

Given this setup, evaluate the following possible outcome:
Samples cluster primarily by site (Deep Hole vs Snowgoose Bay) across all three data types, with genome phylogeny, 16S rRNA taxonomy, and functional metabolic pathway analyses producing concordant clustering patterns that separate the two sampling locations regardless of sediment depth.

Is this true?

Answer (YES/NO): NO